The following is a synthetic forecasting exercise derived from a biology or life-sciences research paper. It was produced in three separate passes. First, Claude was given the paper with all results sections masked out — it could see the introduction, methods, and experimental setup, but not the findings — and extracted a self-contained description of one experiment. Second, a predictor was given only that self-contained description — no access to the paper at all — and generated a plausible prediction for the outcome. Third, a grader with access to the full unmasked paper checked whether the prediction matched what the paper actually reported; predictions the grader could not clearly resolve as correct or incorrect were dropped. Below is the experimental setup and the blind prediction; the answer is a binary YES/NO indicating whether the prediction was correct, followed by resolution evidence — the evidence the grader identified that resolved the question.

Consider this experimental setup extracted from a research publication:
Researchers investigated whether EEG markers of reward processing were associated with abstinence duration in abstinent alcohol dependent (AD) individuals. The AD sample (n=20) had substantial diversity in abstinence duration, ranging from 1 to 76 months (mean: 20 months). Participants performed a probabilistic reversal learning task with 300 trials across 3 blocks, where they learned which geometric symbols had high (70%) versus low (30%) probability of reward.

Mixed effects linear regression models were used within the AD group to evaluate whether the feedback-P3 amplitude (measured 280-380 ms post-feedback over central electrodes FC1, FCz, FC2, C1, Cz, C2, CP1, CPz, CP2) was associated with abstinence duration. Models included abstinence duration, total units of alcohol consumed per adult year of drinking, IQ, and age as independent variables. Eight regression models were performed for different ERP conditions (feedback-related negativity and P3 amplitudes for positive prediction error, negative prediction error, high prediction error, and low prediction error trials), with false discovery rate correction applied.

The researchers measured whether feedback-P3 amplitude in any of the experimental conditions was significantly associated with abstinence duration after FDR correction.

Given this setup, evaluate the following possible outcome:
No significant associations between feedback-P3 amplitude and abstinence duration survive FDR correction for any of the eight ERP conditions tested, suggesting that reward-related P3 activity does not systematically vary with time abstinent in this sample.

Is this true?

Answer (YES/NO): NO